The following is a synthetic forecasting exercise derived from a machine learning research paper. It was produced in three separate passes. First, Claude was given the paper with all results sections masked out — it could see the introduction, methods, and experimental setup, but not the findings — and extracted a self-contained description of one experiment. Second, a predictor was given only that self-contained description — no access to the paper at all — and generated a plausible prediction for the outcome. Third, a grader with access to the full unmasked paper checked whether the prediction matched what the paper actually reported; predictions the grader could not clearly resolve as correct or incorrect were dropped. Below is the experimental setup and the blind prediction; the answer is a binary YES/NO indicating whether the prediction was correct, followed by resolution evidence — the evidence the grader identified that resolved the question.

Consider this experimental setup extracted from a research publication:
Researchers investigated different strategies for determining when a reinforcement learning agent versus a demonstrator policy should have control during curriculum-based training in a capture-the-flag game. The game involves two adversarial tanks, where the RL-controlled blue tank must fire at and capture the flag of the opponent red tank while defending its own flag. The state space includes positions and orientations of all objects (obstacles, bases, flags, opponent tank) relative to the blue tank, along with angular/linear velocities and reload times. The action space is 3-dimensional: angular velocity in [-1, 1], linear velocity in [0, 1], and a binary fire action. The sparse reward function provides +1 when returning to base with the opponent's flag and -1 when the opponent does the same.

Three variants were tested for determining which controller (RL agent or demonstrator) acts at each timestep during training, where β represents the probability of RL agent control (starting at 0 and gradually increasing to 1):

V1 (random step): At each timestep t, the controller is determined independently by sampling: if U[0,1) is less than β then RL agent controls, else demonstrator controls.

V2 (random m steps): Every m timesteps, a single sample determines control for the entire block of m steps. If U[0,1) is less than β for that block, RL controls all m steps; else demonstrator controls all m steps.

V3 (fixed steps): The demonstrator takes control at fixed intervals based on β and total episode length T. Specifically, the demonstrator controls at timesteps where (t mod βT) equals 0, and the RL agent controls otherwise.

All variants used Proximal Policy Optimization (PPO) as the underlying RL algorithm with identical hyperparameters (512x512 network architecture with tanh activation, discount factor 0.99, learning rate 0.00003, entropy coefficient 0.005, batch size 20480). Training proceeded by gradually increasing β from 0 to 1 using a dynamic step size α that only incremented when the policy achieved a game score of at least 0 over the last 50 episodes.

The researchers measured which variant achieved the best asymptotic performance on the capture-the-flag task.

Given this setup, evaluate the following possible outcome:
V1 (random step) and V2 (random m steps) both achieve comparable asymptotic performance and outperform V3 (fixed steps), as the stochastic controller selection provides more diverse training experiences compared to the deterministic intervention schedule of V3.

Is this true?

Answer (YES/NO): NO